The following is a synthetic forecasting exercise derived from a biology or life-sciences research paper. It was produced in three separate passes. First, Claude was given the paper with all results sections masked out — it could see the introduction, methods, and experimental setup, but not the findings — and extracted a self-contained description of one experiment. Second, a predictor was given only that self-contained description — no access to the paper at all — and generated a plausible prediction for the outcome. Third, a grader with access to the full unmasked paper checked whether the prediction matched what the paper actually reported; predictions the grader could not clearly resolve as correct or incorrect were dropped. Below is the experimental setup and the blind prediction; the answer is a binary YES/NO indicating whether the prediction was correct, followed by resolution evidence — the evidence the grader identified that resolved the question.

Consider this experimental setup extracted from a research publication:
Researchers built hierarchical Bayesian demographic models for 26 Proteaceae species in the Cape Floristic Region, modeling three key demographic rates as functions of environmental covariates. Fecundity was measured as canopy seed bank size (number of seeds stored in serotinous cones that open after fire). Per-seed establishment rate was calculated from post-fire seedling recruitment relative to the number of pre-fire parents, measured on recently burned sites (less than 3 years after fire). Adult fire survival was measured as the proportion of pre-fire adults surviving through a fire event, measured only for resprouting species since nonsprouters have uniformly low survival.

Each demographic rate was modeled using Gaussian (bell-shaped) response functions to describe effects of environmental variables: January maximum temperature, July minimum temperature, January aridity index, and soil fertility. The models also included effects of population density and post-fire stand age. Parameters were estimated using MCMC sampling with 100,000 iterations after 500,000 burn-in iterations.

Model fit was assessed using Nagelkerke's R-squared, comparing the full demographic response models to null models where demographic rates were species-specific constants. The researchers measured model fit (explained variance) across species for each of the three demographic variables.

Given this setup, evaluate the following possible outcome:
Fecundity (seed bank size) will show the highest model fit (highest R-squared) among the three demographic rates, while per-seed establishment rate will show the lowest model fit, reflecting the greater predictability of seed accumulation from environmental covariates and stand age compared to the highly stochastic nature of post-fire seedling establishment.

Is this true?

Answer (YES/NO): NO